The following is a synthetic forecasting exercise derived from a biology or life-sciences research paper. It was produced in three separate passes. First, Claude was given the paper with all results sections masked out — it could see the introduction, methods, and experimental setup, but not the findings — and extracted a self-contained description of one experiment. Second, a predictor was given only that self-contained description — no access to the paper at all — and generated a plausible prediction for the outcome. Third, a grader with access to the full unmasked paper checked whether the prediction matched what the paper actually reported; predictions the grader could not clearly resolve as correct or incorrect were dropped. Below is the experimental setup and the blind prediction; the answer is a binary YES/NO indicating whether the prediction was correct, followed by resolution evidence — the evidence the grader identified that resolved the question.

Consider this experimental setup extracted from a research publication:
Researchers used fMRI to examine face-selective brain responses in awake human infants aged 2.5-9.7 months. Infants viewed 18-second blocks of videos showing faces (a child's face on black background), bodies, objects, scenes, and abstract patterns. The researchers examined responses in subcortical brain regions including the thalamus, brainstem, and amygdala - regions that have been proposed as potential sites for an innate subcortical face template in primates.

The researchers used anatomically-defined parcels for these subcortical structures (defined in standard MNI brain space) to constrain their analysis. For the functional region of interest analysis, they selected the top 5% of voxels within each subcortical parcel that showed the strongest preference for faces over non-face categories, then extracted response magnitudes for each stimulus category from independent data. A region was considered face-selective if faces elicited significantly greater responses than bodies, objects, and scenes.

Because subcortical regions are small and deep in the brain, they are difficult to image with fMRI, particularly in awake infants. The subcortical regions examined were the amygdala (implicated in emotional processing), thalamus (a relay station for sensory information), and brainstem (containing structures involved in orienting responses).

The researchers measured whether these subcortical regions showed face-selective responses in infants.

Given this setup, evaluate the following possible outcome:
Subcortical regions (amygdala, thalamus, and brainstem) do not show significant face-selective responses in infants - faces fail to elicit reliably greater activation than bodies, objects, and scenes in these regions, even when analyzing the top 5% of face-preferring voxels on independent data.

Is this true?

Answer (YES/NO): NO